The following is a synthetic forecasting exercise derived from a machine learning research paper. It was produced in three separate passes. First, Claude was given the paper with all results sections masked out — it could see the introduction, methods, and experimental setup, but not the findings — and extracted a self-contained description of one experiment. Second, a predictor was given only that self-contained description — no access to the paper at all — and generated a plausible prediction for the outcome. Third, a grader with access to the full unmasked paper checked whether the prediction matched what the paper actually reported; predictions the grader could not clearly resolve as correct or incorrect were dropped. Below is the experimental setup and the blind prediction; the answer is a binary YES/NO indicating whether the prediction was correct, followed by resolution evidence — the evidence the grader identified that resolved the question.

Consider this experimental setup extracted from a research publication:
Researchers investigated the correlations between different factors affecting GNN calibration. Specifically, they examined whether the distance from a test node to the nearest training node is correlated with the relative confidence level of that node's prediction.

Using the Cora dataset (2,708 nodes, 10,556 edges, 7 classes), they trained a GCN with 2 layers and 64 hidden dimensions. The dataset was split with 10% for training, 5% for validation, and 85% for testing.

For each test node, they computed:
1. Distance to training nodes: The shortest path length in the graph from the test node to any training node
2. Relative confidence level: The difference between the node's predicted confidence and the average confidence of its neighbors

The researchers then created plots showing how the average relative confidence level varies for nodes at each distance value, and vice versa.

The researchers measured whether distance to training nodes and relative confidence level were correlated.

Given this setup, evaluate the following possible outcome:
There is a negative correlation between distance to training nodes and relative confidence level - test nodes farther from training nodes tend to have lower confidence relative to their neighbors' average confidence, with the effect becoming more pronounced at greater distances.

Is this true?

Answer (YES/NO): NO